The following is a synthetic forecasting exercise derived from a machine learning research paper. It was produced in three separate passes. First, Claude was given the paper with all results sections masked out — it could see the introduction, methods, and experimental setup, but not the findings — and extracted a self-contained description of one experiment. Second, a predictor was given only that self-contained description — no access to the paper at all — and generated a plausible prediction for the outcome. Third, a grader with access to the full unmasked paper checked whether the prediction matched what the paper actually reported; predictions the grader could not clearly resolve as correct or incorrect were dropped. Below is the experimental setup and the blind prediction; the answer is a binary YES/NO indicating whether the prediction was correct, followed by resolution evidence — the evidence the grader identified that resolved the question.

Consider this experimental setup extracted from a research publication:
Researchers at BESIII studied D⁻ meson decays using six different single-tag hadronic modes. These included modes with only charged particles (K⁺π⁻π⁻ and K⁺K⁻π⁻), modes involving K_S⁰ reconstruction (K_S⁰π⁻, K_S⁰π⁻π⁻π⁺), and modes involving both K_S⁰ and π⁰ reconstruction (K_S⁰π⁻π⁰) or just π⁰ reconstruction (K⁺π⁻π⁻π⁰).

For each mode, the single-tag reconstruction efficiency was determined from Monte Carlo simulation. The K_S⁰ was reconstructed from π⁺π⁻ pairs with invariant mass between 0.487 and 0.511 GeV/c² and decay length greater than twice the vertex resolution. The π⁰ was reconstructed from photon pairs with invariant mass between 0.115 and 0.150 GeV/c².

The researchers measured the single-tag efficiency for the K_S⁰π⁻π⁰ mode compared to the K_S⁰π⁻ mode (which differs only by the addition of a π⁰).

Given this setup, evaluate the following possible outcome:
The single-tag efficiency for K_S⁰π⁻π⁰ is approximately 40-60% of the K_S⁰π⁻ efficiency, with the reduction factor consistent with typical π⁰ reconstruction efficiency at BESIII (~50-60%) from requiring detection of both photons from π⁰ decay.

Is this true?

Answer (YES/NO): YES